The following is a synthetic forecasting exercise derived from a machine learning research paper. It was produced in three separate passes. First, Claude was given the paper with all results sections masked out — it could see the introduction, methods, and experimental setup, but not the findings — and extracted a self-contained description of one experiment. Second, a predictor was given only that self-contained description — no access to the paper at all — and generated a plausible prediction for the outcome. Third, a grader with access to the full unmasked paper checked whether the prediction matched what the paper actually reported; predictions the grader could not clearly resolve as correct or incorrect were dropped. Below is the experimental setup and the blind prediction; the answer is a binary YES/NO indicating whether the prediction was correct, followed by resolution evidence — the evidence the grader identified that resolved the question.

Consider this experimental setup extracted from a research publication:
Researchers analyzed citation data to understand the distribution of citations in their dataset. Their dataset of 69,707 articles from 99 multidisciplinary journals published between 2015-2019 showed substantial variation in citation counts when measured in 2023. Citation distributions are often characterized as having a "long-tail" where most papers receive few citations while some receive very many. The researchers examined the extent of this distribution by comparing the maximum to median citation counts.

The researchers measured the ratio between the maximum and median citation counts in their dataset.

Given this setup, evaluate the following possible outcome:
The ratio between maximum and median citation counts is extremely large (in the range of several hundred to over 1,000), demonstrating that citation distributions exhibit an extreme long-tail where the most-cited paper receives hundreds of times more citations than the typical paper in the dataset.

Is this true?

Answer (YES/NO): YES